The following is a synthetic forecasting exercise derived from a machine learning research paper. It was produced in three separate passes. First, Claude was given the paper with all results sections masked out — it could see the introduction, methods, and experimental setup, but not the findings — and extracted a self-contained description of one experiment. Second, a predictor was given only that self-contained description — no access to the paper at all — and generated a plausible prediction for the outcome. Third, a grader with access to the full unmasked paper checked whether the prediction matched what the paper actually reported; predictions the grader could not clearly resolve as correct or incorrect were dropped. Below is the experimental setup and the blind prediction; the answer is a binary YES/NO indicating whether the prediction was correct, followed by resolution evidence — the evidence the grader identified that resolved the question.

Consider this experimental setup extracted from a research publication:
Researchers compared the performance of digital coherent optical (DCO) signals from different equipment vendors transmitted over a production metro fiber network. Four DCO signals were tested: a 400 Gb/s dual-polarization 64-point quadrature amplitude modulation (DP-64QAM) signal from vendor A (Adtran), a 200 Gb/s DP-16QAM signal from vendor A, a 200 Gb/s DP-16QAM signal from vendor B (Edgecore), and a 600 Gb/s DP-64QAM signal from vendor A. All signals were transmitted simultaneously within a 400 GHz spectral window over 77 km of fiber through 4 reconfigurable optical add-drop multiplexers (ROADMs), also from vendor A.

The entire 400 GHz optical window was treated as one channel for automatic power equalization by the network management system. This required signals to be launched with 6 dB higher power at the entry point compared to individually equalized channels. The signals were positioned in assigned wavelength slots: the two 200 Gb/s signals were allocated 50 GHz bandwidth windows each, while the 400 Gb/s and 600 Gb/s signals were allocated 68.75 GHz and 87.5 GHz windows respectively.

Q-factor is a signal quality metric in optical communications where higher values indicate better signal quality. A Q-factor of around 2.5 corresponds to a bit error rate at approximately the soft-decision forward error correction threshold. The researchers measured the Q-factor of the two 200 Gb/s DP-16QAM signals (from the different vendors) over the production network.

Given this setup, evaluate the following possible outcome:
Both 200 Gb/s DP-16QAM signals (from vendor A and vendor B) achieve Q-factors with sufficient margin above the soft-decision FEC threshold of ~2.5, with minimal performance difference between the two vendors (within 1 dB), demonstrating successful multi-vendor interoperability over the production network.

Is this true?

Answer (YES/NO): NO